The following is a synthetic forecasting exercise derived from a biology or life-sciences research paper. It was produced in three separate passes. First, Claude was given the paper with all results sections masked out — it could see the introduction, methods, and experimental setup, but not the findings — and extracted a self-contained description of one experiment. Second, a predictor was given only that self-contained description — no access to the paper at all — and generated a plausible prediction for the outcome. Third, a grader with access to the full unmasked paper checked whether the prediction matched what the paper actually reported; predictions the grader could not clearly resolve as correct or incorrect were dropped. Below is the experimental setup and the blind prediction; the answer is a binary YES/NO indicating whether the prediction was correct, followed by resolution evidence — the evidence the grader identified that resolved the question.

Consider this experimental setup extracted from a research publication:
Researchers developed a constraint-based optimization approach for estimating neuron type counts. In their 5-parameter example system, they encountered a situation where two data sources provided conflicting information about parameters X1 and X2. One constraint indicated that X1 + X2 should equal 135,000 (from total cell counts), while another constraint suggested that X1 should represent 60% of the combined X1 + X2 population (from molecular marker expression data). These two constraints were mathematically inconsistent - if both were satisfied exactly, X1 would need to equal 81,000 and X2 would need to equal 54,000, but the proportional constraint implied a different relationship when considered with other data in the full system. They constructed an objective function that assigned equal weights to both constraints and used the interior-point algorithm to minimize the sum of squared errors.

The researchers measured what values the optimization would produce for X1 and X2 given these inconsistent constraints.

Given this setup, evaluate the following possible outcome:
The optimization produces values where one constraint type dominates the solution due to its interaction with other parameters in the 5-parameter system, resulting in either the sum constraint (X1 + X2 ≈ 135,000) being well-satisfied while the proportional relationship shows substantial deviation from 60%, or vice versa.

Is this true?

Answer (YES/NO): YES